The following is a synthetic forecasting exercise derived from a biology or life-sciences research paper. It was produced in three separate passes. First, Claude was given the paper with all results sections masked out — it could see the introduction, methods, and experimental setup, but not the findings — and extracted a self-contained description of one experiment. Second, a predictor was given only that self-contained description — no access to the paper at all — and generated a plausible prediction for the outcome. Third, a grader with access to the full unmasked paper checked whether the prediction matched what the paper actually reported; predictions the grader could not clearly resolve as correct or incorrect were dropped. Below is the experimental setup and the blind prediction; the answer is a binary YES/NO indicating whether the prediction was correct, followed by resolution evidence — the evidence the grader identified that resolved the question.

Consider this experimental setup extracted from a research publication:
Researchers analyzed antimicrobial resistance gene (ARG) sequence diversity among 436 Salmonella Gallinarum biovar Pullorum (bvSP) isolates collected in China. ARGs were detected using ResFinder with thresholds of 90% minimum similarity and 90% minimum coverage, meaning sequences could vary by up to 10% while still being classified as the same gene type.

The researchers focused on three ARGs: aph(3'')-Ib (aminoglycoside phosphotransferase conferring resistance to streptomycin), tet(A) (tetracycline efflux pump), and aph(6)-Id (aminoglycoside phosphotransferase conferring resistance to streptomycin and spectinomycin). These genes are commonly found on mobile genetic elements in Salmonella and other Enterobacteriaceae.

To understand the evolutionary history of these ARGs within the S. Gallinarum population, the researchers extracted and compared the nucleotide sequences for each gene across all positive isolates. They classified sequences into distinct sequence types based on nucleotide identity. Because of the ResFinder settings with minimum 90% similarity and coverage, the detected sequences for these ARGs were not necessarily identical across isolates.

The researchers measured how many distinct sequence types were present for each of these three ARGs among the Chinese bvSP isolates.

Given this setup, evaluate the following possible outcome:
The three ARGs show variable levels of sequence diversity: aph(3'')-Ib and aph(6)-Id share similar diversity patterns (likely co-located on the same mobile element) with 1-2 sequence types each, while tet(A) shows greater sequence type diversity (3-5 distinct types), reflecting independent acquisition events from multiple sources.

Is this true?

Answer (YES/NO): NO